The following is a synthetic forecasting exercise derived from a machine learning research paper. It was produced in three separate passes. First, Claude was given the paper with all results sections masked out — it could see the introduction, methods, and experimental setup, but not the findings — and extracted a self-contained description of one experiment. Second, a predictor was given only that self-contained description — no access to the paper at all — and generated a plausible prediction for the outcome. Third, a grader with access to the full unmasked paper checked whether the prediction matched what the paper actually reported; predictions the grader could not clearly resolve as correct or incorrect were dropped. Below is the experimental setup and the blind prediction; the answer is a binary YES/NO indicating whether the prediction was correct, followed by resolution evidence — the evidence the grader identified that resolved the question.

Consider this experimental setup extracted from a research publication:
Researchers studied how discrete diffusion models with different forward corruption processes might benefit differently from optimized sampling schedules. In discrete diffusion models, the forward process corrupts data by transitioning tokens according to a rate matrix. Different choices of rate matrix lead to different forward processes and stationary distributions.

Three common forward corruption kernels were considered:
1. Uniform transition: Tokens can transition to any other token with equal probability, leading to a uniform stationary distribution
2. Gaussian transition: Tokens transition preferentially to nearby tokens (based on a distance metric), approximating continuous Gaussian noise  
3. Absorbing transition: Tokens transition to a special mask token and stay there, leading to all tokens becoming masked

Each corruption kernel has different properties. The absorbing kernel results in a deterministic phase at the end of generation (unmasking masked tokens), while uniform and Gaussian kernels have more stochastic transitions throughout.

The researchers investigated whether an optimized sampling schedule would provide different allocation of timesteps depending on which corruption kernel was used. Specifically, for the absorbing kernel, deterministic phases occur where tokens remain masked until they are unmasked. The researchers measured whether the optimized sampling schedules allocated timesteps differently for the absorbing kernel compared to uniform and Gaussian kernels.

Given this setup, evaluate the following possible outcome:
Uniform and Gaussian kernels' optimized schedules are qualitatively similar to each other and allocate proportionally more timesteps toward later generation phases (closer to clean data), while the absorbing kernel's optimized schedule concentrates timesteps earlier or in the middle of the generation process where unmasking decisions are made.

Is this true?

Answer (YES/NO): NO